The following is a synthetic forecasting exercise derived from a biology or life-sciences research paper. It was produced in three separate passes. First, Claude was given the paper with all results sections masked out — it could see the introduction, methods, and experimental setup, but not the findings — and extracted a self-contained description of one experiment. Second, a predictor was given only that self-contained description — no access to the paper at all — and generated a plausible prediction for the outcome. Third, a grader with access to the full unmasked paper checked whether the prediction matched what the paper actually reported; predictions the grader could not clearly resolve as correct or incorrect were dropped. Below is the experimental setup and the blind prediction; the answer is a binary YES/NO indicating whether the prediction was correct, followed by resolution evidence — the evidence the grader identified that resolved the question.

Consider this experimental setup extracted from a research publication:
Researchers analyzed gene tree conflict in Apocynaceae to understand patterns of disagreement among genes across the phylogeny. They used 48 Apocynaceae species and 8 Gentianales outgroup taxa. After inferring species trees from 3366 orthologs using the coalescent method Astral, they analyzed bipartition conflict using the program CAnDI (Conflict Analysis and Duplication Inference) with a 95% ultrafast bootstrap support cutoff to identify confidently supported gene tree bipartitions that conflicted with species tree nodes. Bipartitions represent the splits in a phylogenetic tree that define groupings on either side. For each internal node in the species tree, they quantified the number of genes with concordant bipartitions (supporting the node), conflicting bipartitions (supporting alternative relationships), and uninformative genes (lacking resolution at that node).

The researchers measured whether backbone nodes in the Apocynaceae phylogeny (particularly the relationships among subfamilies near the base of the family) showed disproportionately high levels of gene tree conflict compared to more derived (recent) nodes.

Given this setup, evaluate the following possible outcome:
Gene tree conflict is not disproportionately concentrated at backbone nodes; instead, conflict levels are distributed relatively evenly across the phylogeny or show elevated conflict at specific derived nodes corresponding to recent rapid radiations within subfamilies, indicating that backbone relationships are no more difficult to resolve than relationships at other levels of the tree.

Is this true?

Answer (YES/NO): NO